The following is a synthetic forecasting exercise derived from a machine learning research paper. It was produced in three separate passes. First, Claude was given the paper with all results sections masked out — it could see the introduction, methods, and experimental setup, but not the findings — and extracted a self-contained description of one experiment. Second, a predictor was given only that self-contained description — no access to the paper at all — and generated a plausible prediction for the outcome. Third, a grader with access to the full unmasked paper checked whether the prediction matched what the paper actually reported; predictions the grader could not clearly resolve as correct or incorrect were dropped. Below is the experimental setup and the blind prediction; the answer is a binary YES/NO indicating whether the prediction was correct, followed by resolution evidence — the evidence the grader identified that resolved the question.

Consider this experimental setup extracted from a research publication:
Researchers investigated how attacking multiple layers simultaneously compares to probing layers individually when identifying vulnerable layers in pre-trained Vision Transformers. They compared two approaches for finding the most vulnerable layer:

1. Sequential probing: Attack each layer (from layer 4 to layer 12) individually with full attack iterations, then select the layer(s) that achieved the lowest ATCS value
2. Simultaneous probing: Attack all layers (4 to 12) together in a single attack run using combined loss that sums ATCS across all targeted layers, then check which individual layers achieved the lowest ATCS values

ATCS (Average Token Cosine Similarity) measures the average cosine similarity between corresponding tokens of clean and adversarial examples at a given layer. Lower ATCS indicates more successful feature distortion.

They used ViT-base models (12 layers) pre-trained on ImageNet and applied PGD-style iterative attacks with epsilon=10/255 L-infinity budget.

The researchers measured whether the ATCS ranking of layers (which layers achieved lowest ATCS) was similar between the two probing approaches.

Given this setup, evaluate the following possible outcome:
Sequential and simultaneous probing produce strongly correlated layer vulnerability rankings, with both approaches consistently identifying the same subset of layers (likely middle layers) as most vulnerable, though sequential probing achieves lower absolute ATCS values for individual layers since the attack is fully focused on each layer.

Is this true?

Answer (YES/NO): NO